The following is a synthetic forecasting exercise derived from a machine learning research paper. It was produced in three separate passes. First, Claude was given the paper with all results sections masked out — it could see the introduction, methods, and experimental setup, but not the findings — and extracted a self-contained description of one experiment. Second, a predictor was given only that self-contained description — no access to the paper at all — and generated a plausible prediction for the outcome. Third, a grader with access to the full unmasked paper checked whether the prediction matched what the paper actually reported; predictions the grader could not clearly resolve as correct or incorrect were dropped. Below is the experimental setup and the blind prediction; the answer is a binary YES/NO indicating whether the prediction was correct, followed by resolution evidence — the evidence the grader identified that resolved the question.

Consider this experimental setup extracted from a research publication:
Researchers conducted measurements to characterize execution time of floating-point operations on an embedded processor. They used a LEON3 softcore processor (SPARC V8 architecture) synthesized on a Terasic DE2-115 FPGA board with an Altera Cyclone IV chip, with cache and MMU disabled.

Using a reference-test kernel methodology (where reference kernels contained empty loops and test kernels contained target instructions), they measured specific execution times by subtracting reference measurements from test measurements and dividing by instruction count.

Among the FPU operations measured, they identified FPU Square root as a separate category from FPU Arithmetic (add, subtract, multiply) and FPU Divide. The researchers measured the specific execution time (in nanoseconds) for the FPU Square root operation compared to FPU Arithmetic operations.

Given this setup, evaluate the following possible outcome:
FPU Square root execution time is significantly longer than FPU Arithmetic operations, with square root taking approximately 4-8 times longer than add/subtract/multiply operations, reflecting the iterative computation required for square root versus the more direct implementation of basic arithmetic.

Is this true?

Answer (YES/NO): NO